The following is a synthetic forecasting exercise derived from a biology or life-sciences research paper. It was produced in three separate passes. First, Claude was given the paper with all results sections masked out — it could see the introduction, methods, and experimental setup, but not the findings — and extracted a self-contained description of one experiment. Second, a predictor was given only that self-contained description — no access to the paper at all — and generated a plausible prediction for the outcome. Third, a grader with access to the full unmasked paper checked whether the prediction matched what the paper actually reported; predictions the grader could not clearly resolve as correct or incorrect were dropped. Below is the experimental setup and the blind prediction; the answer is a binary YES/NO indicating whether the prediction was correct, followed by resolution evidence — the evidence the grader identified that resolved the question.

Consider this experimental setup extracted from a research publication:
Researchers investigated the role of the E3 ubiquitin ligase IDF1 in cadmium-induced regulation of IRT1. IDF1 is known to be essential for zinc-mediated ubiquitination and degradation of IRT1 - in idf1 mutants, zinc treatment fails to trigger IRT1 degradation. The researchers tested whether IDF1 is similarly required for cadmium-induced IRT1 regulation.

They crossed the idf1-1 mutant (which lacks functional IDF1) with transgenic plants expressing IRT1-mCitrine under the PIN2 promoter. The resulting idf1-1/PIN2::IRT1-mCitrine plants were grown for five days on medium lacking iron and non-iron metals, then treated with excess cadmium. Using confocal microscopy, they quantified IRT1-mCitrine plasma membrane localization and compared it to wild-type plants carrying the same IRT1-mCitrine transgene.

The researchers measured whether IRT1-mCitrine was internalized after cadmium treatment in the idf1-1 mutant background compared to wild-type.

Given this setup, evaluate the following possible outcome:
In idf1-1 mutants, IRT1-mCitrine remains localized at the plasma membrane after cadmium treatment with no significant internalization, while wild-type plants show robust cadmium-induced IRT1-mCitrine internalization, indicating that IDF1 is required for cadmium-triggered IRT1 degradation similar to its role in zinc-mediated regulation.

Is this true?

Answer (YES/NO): YES